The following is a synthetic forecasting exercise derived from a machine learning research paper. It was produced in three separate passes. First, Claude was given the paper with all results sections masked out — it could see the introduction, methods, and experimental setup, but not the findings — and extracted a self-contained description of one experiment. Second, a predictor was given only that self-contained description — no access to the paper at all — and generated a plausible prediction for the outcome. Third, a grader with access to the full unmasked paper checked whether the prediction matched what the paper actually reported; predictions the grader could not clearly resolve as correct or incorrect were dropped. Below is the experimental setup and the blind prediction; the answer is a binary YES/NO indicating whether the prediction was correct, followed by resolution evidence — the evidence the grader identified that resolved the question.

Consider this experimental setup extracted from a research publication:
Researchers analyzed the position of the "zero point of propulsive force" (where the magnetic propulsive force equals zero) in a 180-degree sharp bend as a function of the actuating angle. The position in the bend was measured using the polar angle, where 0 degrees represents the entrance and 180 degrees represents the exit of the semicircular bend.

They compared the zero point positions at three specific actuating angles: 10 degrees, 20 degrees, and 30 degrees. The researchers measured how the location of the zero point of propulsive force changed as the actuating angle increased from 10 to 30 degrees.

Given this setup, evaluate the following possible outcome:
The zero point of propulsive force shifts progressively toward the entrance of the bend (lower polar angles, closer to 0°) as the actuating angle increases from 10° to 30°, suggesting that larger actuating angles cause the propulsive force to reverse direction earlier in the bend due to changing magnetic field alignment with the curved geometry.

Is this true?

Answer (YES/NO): NO